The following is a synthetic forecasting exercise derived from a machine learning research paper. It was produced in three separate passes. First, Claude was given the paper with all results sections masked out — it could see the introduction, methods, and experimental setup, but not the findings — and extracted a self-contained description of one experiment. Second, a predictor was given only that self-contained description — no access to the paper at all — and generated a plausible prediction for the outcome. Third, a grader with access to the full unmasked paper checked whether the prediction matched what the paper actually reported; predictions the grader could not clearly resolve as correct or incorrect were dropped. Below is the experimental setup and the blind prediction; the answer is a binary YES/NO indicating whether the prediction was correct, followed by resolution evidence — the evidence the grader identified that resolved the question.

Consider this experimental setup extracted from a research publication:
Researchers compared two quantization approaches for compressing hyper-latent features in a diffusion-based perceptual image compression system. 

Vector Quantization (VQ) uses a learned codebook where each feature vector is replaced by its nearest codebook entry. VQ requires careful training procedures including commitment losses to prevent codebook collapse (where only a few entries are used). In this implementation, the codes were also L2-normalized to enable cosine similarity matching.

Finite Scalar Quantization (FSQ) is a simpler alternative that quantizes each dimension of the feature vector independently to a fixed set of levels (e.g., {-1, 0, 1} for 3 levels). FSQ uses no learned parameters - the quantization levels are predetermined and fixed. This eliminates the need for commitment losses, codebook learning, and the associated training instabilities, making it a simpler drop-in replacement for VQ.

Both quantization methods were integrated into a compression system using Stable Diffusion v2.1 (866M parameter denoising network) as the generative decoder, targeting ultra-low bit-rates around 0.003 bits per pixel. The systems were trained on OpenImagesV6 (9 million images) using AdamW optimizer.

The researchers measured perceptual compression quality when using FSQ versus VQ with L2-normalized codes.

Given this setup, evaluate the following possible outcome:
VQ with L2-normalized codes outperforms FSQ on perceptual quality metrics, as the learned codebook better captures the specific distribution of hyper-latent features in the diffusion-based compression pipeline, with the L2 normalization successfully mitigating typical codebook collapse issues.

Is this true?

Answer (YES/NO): NO